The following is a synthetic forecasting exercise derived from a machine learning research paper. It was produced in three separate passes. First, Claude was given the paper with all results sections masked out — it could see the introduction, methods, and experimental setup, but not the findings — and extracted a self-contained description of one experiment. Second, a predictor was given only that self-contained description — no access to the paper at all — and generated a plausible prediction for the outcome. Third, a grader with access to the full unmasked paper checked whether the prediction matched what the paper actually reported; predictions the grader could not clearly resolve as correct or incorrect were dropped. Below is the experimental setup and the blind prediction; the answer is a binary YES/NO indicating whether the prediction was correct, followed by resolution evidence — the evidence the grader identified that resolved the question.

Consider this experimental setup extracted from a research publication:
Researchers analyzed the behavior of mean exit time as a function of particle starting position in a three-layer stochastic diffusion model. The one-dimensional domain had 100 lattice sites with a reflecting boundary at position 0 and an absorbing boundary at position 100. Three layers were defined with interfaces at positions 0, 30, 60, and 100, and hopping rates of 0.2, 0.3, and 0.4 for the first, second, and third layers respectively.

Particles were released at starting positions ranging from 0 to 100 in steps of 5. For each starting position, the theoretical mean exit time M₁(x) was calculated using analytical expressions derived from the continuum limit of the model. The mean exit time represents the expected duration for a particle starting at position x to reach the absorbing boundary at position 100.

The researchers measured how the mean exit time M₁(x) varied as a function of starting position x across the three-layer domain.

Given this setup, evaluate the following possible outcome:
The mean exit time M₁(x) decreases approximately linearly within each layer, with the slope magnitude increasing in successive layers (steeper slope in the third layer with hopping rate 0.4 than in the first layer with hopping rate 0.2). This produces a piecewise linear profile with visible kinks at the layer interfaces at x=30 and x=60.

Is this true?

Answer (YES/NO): NO